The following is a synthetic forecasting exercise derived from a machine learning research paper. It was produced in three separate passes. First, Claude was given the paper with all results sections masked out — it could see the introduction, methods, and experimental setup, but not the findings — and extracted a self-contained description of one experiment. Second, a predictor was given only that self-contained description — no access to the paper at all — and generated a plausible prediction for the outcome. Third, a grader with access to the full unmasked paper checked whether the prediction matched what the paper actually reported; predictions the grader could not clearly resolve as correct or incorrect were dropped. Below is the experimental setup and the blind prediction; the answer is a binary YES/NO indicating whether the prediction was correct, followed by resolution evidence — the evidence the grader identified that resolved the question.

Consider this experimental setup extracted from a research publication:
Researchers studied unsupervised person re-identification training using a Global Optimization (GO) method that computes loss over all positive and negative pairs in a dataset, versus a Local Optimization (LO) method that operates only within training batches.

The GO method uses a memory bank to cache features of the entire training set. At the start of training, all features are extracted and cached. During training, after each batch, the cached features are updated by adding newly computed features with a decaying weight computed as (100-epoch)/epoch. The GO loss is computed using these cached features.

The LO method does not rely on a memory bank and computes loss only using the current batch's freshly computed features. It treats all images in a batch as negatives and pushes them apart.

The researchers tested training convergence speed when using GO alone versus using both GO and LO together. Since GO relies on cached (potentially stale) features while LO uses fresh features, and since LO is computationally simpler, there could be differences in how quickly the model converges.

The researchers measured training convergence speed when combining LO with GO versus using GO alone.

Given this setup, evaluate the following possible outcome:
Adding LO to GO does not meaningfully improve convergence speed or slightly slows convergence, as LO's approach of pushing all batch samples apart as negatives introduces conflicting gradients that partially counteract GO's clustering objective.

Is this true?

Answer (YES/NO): NO